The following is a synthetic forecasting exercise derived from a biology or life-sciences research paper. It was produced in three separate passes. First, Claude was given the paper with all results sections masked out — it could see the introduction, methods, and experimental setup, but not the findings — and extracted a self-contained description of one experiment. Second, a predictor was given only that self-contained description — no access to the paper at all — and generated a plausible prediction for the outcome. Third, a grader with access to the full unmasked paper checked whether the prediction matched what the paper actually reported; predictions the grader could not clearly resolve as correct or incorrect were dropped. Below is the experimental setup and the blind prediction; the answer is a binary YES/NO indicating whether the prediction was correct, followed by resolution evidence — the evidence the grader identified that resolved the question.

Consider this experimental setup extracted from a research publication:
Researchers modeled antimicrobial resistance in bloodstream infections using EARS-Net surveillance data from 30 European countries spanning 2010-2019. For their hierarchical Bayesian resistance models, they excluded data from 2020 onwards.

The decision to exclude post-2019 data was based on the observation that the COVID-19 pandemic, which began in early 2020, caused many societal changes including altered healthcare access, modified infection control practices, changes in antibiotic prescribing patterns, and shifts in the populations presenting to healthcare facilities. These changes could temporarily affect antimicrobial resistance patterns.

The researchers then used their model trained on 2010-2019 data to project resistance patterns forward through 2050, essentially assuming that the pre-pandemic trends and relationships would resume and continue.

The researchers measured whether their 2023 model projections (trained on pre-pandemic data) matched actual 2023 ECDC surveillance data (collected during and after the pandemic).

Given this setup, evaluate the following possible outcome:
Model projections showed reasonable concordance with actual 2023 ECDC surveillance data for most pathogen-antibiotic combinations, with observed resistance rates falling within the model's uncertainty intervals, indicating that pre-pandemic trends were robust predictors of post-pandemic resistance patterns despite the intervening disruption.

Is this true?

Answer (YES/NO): YES